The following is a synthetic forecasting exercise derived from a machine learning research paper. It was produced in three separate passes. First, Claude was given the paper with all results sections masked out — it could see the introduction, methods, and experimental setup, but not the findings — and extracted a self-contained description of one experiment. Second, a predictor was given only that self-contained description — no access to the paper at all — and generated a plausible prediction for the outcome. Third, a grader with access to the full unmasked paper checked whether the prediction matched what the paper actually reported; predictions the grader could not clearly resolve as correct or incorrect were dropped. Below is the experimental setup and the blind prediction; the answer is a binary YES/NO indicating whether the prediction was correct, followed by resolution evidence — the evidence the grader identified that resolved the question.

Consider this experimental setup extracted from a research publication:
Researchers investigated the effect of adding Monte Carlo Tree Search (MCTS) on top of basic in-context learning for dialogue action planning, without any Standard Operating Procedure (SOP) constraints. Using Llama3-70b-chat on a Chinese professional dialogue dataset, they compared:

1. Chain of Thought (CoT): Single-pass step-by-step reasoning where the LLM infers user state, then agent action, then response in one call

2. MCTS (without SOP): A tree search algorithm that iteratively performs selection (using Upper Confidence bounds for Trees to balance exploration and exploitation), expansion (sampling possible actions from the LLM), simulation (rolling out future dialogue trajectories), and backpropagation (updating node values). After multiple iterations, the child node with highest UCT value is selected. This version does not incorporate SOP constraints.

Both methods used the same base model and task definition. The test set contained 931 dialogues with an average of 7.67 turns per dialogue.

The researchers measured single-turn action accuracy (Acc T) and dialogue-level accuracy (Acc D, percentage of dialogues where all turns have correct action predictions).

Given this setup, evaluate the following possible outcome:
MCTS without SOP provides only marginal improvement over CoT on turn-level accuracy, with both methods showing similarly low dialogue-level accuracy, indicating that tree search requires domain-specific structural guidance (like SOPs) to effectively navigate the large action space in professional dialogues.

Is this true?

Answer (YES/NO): NO